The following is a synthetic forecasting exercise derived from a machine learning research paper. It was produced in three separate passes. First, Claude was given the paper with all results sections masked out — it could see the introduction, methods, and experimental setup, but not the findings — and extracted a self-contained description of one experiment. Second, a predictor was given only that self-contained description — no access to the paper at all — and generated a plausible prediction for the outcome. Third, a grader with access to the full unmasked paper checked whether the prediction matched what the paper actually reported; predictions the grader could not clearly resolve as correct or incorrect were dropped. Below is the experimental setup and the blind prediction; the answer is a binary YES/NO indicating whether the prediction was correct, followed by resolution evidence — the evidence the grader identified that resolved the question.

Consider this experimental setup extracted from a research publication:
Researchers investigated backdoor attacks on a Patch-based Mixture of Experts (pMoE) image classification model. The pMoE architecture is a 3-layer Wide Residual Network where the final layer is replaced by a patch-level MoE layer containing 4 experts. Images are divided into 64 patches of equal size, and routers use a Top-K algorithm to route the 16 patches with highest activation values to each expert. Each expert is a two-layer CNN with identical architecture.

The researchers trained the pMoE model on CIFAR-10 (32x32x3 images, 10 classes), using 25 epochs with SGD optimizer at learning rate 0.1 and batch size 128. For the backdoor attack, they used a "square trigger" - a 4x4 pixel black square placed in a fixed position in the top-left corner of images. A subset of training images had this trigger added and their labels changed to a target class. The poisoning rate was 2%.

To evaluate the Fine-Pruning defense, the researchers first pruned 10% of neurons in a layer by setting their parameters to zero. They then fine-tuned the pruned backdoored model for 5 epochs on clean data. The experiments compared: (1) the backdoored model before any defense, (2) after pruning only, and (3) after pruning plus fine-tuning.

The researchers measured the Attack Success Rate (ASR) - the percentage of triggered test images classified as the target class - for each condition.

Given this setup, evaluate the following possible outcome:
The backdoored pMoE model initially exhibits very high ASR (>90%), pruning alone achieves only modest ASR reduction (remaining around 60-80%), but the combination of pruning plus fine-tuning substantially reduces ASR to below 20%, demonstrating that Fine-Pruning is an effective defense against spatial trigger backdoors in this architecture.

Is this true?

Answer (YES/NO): NO